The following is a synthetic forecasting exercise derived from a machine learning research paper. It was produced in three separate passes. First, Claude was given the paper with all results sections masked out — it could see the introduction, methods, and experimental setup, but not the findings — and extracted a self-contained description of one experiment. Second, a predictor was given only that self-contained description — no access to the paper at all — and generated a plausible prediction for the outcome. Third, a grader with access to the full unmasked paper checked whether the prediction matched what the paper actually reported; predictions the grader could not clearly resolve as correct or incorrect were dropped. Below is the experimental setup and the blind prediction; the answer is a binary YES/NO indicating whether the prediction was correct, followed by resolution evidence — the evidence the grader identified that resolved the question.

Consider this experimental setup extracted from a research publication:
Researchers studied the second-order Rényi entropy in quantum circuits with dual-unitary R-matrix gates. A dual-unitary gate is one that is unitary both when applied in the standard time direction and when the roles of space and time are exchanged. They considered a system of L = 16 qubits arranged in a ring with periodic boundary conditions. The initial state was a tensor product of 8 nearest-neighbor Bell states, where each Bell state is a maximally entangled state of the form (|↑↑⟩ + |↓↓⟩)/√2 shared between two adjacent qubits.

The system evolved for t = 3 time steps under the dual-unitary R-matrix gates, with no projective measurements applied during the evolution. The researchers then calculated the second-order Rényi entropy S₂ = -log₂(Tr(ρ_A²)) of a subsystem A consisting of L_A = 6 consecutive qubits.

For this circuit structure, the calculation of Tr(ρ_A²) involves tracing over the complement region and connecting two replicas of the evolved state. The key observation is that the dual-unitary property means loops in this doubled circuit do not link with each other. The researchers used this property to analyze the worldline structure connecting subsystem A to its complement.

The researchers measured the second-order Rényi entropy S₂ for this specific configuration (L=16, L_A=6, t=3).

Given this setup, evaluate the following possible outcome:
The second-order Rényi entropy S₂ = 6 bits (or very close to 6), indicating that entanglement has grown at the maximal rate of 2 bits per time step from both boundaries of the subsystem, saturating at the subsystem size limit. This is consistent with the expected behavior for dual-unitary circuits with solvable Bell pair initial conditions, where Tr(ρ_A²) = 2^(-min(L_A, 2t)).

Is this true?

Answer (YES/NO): NO